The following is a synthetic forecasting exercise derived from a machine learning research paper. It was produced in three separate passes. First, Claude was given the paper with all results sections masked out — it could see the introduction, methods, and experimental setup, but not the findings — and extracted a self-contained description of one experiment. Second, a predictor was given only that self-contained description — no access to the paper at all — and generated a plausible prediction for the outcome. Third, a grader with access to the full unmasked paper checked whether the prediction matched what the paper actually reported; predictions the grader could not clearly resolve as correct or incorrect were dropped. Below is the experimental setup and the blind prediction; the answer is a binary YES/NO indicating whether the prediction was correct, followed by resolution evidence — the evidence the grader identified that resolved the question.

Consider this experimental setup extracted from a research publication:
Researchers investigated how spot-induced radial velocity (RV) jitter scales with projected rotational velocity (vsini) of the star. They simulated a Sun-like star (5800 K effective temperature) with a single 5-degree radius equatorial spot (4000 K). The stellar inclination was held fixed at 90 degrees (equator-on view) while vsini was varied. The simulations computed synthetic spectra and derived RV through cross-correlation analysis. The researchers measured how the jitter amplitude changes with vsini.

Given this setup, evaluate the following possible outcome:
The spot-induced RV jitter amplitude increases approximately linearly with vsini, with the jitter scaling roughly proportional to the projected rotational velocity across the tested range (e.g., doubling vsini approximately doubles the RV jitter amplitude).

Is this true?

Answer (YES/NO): YES